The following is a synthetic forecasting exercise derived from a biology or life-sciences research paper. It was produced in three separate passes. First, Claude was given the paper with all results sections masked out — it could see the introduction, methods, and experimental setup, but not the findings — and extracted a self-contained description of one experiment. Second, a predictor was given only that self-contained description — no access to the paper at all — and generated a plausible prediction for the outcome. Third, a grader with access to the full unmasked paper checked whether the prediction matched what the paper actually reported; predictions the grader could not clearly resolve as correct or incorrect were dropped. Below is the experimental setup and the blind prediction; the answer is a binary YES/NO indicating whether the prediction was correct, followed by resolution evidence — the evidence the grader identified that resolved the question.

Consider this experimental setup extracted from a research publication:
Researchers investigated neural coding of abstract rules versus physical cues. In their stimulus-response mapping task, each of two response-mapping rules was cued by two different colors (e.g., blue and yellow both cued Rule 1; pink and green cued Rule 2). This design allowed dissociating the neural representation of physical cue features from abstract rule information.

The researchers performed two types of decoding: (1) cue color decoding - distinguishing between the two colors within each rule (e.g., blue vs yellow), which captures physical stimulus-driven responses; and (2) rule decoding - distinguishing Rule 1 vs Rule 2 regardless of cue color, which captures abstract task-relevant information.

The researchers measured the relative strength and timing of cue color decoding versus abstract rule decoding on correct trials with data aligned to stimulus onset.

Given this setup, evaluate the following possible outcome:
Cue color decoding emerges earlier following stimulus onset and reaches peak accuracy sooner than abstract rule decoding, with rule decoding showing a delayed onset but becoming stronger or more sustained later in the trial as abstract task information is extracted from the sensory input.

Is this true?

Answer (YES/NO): NO